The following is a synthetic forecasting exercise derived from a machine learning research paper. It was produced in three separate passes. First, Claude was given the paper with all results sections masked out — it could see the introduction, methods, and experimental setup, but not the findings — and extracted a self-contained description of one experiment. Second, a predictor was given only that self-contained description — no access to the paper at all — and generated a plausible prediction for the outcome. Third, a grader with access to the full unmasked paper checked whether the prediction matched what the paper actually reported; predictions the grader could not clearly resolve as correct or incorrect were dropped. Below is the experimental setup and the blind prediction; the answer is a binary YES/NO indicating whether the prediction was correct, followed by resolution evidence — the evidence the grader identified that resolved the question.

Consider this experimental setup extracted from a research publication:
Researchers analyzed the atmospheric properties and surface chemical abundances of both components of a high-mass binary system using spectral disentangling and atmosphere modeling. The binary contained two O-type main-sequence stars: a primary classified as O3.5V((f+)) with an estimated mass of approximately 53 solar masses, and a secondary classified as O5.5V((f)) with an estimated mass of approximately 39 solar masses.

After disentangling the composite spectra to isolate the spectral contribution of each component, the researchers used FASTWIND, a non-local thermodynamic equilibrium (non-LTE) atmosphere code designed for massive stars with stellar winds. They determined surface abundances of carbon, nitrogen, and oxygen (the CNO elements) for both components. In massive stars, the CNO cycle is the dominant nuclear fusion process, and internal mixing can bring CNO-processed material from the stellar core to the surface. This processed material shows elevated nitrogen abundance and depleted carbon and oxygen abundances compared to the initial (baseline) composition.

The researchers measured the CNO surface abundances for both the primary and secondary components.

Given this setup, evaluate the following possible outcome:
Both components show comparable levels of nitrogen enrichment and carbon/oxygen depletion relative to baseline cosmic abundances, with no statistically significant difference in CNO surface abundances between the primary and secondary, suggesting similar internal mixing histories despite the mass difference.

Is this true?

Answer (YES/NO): NO